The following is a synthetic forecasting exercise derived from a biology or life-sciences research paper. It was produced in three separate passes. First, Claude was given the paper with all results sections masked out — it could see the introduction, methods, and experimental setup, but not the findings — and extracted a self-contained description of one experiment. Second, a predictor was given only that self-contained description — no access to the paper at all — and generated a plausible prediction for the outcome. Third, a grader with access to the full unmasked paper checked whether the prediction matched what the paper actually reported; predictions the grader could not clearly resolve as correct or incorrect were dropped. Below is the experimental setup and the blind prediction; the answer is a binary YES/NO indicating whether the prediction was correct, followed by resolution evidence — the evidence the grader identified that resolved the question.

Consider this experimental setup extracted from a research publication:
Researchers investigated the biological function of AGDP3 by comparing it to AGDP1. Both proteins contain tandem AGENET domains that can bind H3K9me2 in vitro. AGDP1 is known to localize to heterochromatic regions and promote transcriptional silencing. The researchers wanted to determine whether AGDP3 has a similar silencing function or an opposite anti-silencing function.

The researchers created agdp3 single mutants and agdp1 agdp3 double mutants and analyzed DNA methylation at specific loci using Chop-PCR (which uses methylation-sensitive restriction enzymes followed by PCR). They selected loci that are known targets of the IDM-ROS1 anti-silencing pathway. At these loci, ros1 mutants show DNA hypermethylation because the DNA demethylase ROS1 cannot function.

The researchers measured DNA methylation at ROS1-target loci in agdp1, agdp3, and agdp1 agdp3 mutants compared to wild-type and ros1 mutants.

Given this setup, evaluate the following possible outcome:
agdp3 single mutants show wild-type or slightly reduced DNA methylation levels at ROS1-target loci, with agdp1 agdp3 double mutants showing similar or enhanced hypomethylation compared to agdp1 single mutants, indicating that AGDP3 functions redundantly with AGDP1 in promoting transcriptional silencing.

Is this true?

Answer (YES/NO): NO